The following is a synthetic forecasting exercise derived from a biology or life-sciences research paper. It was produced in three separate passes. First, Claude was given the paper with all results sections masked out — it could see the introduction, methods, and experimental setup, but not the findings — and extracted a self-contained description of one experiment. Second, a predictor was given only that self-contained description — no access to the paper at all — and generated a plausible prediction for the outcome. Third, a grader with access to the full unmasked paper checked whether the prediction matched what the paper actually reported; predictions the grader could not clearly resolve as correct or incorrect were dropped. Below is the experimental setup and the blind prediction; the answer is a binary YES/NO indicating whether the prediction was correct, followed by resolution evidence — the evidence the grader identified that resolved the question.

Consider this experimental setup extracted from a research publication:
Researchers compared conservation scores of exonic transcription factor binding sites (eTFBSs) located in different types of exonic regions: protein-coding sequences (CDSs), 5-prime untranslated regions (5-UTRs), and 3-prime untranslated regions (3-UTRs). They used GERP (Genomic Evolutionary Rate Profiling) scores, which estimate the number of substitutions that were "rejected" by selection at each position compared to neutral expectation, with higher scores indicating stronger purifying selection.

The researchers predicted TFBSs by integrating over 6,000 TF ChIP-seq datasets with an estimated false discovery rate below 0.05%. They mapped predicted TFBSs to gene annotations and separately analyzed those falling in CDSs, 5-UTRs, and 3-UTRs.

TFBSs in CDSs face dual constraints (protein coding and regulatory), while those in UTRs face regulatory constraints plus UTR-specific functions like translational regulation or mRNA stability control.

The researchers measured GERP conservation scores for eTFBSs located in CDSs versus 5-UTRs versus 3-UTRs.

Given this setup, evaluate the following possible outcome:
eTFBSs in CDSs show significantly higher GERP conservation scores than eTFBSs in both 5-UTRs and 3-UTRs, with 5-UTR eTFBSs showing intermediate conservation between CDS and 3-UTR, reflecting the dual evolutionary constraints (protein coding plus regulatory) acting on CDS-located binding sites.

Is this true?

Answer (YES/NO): NO